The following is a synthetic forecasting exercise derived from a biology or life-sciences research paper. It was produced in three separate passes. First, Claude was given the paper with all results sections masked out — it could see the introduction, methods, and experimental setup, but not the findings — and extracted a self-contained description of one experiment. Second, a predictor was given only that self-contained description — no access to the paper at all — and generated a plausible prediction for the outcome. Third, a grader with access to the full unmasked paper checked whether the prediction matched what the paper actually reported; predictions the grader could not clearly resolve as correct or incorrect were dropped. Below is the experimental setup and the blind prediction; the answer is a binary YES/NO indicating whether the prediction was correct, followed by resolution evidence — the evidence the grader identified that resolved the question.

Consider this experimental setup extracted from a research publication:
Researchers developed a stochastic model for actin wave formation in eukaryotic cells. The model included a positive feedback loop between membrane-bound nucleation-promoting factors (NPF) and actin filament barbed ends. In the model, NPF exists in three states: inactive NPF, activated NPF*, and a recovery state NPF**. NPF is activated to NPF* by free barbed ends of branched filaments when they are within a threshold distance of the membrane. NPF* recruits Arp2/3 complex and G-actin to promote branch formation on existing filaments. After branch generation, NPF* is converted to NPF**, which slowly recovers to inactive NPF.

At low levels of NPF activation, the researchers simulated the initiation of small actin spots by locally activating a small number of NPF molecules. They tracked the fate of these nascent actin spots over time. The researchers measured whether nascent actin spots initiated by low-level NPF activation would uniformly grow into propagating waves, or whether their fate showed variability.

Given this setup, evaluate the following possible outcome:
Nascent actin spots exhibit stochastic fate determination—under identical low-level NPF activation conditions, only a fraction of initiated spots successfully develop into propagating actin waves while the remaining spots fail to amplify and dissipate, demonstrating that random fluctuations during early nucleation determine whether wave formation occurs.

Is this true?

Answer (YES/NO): YES